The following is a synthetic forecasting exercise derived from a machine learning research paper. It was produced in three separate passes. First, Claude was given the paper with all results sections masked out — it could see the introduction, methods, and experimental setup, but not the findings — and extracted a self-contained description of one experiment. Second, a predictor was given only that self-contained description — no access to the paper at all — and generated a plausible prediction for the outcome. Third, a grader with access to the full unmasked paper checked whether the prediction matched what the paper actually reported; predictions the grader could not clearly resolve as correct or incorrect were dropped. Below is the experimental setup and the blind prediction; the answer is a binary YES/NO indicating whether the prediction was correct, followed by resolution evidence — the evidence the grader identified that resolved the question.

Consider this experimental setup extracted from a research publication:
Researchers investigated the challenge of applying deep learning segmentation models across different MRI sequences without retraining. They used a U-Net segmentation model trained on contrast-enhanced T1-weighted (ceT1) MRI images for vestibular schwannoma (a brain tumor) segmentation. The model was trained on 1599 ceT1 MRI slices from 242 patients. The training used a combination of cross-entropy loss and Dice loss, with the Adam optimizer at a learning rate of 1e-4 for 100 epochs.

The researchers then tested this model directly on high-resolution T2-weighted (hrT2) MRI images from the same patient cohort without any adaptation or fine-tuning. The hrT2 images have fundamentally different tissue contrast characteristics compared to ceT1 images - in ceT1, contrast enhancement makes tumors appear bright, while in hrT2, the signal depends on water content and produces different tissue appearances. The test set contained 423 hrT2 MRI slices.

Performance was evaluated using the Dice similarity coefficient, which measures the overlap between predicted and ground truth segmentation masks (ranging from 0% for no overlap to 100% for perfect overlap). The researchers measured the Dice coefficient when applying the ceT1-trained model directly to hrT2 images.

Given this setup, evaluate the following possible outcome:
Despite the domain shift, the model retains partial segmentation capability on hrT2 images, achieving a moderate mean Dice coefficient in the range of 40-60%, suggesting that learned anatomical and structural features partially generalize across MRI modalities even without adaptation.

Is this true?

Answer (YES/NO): NO